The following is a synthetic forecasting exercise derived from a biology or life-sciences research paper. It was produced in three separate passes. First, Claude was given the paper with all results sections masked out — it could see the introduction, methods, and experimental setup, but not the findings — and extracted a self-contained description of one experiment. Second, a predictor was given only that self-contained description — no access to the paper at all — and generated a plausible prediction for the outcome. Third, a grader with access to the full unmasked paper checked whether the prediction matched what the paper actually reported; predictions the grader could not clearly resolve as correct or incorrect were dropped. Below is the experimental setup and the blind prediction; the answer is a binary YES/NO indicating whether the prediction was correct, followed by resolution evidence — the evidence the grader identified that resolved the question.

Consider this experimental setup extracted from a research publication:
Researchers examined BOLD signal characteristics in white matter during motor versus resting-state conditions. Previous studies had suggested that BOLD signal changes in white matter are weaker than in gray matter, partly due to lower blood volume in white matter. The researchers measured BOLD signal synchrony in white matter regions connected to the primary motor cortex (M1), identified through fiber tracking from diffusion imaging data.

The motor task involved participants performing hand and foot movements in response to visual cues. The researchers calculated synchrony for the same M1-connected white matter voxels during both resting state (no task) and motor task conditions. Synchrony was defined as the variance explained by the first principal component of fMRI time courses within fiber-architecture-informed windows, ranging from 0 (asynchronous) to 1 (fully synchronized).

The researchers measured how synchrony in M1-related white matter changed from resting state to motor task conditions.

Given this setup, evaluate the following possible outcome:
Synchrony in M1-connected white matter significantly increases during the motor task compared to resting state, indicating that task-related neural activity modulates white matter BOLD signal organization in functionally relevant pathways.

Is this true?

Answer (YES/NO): YES